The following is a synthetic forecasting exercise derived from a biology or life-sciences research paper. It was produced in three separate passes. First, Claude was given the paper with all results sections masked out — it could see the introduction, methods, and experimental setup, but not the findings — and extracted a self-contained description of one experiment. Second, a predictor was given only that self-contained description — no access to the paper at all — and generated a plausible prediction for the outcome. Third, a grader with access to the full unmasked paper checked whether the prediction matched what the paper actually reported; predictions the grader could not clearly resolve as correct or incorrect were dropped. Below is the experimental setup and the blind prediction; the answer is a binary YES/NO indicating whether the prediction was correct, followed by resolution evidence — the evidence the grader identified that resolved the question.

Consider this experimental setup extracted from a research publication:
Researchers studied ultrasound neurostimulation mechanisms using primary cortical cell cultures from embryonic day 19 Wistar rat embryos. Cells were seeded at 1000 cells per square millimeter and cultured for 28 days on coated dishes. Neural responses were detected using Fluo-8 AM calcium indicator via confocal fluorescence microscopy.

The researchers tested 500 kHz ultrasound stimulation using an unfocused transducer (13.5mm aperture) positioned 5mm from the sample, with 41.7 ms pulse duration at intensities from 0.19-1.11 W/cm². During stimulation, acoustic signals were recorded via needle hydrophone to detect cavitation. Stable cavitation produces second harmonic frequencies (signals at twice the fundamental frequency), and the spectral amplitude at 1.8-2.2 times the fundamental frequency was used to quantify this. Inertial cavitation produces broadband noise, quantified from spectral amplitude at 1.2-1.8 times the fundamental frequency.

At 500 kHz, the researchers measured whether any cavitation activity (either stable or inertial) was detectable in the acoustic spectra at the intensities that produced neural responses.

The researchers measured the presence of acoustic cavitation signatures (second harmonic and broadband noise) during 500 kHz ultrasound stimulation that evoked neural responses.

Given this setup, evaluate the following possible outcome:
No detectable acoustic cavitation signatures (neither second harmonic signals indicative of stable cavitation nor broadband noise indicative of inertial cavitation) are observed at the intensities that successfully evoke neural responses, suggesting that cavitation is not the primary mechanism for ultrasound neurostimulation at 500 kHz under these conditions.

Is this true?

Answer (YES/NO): YES